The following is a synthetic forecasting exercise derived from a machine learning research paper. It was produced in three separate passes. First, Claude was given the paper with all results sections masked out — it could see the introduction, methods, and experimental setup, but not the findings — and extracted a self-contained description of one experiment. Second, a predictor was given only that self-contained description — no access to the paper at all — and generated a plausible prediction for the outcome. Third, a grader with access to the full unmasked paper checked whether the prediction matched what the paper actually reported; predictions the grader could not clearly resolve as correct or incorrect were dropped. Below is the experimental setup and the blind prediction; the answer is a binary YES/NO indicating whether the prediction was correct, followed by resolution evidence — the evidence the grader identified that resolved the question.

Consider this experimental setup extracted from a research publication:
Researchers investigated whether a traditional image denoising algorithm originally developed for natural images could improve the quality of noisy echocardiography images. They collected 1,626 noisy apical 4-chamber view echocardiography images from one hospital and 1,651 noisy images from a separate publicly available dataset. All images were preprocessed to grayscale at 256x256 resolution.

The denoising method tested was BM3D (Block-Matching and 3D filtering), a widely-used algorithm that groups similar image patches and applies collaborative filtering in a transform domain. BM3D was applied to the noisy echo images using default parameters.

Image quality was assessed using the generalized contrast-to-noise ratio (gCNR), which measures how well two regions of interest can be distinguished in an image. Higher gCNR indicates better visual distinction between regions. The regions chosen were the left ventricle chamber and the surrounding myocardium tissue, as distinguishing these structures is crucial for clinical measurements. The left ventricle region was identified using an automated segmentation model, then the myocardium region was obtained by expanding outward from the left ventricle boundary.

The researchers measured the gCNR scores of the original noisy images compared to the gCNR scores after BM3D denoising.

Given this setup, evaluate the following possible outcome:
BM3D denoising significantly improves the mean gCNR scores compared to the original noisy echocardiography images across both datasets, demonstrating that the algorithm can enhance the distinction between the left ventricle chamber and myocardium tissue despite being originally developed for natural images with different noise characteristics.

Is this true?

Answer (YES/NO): YES